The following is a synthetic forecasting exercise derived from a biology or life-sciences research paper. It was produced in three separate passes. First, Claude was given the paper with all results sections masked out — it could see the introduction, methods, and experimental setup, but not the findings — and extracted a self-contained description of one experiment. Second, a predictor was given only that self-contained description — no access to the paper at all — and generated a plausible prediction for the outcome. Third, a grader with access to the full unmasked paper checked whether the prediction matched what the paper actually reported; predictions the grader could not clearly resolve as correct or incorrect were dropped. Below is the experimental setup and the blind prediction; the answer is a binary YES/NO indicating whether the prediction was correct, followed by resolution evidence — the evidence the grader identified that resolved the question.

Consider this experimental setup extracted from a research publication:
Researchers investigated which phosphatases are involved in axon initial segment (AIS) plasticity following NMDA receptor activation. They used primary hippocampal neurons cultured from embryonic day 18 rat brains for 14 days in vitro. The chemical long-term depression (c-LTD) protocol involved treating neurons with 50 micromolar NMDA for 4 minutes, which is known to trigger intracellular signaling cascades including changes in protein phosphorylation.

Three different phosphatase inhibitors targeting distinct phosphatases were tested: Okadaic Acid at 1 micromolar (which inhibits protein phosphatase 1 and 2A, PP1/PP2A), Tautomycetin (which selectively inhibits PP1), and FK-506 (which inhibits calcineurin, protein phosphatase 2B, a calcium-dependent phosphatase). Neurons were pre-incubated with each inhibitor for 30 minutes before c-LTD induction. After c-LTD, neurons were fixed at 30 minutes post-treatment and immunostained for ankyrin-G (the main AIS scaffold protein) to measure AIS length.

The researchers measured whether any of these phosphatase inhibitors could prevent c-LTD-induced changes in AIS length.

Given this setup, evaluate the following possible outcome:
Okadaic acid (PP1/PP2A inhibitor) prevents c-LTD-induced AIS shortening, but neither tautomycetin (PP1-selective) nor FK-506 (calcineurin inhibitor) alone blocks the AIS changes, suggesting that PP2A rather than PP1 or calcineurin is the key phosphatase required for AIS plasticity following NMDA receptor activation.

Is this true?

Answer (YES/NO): NO